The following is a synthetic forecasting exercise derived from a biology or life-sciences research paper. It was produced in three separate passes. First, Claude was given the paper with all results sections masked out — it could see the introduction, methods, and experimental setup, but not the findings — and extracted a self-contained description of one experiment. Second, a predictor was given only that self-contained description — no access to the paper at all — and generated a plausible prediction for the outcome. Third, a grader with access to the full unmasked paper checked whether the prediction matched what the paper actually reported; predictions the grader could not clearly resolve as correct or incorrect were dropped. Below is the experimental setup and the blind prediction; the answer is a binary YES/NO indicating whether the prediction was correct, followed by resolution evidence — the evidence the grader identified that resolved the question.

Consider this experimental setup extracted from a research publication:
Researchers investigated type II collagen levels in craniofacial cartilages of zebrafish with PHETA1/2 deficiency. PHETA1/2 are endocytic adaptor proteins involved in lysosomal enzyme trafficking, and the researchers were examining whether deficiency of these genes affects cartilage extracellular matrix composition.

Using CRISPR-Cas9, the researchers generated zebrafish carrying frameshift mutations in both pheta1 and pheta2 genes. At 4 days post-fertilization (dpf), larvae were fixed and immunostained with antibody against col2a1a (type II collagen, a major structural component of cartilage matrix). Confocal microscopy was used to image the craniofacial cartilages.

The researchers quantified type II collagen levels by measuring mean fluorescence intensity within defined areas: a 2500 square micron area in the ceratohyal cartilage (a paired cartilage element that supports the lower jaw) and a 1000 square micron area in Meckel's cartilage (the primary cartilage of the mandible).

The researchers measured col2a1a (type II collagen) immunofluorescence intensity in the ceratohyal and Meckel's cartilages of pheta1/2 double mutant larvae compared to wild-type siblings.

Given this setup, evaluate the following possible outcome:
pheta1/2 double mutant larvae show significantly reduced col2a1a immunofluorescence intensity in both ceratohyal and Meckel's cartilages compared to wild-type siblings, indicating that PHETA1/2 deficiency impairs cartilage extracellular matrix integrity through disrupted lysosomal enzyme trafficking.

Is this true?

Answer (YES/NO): NO